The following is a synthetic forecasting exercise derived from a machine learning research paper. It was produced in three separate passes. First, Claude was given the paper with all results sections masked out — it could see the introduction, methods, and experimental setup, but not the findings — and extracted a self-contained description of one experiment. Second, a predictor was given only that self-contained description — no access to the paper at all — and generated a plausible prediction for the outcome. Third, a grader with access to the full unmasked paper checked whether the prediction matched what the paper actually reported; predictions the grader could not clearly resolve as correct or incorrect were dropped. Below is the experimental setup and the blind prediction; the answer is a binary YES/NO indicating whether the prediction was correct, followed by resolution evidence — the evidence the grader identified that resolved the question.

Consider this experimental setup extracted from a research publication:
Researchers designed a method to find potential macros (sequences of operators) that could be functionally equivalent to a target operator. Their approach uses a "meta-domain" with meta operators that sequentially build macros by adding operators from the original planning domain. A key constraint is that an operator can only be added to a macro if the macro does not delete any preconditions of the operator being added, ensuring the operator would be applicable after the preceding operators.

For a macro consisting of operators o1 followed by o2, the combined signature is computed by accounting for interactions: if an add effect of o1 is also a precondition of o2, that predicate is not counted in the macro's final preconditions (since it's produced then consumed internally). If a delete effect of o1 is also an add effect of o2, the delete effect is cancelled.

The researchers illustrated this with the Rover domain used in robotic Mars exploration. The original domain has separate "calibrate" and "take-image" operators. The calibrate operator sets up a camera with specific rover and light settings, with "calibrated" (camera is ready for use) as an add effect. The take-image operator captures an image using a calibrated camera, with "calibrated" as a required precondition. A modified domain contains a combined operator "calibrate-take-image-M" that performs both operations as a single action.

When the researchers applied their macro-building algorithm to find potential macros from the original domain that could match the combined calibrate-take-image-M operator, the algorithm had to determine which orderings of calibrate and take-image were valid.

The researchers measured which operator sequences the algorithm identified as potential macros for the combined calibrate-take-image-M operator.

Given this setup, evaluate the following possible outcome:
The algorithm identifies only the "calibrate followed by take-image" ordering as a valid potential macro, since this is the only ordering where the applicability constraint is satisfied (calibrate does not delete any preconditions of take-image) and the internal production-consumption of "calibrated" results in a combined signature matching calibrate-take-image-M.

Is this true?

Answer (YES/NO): YES